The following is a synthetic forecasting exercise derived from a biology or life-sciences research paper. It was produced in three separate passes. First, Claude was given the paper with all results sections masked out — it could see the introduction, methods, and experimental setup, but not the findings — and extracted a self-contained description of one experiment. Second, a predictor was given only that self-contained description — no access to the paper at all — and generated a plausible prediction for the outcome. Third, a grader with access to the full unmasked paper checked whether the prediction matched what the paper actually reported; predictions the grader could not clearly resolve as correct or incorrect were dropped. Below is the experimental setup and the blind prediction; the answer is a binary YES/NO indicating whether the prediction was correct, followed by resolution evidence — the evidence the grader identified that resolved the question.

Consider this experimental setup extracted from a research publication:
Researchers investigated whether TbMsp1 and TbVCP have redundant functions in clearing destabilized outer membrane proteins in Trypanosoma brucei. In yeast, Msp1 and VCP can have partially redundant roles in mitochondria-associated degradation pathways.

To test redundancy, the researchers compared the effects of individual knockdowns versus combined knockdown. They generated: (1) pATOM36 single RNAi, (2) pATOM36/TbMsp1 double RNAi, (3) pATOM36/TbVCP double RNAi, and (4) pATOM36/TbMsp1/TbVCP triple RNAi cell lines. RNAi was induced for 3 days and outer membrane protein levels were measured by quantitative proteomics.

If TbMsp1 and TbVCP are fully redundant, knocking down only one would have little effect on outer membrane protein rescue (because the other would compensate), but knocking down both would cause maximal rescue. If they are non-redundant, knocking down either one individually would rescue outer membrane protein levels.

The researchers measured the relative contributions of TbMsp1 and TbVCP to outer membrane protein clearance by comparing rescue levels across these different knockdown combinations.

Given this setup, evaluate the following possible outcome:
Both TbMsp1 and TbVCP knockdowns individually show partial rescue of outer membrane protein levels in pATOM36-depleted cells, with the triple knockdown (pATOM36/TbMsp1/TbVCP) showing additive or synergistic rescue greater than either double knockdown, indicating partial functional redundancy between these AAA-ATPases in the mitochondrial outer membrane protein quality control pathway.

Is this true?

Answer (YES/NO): NO